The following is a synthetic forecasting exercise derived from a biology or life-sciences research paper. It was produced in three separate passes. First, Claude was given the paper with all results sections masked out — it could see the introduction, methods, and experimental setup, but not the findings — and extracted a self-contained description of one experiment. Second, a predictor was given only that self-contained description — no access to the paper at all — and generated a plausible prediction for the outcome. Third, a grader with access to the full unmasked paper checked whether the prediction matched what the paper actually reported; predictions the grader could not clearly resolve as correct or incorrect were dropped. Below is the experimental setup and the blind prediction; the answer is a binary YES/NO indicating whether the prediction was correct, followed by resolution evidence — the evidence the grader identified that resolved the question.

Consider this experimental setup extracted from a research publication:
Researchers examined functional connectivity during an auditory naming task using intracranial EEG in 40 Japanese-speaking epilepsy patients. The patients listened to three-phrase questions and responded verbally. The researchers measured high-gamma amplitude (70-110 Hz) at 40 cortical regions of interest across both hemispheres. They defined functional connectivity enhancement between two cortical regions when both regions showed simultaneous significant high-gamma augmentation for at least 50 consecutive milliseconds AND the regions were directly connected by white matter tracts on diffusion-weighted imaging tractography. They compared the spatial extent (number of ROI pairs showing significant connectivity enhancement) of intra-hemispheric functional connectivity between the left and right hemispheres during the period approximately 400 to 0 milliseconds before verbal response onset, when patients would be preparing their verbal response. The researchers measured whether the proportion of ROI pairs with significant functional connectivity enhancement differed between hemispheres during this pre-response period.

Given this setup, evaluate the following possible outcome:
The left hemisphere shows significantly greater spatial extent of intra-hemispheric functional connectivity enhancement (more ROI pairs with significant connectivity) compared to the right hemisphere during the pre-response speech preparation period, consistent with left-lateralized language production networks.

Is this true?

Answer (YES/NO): YES